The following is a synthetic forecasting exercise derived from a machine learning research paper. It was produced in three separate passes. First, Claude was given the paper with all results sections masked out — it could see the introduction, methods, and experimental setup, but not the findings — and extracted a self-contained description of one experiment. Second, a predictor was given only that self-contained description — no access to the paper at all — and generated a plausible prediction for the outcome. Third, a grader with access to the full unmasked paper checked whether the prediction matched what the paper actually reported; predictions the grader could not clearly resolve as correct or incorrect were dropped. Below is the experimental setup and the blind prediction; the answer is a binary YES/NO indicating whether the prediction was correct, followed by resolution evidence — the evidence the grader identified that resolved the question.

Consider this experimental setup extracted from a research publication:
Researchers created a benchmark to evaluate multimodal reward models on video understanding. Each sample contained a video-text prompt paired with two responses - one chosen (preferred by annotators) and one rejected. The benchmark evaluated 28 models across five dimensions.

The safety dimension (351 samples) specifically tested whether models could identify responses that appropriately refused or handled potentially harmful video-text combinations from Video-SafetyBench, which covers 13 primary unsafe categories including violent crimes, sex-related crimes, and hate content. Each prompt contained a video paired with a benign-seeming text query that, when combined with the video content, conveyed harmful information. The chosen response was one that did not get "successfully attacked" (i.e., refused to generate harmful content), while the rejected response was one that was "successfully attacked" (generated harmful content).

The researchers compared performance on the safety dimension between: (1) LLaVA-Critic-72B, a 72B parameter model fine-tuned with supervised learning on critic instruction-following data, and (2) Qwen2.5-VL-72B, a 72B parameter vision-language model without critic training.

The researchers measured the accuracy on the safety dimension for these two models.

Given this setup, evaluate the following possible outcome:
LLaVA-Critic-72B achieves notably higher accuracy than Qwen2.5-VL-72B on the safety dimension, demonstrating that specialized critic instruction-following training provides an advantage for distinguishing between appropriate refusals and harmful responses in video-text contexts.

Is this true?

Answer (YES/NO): YES